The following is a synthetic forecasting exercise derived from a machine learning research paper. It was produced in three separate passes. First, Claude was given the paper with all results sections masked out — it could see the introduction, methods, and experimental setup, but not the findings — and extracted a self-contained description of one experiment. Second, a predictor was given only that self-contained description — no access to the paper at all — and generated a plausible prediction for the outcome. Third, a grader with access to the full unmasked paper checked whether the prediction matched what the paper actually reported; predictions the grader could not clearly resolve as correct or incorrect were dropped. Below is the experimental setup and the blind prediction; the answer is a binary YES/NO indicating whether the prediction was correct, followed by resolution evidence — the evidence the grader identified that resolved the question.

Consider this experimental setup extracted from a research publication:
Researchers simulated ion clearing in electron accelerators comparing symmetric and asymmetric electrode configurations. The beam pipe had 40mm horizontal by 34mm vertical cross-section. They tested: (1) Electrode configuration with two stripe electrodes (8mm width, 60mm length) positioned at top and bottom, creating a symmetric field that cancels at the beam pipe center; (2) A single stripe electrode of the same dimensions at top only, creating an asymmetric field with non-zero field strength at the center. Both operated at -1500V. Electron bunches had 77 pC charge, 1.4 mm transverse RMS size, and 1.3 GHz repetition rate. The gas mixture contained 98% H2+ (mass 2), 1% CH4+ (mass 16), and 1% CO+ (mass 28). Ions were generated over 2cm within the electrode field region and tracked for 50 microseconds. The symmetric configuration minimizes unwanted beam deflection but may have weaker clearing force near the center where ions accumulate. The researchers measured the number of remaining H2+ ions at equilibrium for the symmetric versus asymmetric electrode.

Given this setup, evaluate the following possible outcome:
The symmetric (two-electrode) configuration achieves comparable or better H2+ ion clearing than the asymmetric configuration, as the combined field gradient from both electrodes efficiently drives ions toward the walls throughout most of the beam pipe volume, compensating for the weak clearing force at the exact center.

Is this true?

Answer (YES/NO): NO